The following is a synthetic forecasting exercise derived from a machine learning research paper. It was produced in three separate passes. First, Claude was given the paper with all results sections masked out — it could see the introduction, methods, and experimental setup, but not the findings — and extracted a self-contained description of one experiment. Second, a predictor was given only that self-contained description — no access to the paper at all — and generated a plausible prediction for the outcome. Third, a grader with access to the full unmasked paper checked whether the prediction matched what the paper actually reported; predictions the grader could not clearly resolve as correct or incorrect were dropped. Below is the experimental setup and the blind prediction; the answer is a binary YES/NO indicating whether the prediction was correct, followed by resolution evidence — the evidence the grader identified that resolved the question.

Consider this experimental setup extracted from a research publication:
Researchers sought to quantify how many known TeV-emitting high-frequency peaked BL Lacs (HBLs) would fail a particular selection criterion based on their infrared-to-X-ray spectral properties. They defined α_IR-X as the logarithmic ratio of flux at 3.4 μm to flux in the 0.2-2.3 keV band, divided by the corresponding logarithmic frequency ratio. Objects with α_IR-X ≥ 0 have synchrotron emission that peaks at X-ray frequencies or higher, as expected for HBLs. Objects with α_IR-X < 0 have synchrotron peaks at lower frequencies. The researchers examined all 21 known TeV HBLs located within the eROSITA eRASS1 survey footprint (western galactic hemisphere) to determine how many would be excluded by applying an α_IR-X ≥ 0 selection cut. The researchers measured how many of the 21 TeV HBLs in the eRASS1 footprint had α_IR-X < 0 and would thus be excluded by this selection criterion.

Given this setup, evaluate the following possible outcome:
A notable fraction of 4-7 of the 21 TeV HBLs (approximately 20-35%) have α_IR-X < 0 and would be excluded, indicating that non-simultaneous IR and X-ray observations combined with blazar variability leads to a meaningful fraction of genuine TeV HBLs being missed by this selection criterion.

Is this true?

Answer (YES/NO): YES